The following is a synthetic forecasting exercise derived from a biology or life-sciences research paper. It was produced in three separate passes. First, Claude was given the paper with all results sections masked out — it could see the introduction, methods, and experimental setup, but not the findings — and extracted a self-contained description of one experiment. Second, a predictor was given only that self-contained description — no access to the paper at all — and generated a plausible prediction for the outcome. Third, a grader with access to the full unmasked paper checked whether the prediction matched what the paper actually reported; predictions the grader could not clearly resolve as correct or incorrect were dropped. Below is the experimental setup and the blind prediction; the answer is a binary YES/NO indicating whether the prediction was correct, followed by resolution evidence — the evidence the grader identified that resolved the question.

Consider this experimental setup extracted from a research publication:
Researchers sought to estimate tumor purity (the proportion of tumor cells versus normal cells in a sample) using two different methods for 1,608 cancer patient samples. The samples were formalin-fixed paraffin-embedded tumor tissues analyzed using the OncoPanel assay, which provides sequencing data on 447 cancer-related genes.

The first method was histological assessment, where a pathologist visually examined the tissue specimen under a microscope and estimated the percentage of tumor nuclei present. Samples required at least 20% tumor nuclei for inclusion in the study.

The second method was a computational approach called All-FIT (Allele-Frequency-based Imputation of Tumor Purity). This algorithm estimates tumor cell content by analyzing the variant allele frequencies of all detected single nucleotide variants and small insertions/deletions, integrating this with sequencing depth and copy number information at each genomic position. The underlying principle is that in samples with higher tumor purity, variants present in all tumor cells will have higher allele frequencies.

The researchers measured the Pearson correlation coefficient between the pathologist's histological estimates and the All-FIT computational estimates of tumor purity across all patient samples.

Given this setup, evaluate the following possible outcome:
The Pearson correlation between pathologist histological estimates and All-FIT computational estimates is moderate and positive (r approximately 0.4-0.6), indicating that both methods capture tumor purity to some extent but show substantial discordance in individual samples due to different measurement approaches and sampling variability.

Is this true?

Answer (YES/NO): NO